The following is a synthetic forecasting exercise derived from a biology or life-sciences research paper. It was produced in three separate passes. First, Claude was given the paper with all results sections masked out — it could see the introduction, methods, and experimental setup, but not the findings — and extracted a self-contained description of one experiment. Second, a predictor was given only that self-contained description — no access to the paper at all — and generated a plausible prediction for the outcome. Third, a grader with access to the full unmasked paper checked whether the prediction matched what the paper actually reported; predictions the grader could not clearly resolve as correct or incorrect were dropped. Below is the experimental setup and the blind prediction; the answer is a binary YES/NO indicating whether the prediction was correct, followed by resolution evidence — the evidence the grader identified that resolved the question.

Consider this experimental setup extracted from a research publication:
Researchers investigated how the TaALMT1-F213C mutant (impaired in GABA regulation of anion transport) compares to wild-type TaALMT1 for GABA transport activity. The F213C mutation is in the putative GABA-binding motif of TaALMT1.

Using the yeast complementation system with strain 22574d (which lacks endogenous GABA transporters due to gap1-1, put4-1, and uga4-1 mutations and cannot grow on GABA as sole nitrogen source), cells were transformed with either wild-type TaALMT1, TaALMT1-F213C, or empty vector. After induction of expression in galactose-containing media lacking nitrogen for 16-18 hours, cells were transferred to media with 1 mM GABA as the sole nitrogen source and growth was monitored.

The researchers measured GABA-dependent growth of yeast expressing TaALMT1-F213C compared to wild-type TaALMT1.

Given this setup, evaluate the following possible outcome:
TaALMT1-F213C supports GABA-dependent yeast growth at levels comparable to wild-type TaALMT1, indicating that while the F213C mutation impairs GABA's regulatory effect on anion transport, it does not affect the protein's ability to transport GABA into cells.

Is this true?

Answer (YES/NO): NO